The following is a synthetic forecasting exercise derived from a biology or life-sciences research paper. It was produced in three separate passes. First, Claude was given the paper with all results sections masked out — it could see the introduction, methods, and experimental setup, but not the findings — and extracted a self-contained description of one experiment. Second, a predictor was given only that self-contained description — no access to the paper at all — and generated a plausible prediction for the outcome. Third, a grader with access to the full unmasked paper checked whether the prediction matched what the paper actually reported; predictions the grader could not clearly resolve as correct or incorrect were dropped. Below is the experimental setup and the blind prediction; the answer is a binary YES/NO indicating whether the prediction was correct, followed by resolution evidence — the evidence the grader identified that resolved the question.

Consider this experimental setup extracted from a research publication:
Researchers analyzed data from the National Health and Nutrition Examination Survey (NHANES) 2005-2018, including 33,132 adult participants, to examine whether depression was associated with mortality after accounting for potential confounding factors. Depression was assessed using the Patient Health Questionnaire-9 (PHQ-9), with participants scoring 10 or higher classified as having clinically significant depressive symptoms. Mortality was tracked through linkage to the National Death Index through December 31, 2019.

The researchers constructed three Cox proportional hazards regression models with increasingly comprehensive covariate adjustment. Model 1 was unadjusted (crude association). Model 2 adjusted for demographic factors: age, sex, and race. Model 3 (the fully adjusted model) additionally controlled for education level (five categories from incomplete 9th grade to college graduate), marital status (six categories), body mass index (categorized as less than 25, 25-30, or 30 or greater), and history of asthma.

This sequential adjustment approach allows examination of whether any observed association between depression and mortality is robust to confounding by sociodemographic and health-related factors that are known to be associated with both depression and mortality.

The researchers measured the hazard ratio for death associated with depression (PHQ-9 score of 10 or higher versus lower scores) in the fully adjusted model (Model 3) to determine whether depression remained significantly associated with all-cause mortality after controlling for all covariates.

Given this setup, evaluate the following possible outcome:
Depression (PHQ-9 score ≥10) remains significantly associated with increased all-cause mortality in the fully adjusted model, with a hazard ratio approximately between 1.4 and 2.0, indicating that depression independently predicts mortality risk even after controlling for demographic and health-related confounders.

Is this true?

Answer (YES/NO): NO